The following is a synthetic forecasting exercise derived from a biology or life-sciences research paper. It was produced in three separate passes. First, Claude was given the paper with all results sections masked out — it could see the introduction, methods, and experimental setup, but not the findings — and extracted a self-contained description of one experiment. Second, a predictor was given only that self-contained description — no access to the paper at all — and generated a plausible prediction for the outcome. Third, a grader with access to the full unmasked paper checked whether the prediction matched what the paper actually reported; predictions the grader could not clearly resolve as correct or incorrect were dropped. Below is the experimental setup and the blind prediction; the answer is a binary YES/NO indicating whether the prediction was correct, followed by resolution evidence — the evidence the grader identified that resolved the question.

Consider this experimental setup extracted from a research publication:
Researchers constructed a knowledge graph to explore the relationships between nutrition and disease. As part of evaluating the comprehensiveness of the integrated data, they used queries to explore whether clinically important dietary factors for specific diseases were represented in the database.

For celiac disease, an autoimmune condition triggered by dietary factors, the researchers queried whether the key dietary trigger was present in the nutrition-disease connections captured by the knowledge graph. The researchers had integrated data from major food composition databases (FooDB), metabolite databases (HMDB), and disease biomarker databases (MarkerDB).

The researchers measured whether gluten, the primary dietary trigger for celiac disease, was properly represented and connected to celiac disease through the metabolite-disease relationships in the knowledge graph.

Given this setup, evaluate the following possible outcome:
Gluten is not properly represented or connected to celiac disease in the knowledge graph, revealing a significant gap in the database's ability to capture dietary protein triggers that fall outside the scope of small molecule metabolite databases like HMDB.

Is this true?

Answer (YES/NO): YES